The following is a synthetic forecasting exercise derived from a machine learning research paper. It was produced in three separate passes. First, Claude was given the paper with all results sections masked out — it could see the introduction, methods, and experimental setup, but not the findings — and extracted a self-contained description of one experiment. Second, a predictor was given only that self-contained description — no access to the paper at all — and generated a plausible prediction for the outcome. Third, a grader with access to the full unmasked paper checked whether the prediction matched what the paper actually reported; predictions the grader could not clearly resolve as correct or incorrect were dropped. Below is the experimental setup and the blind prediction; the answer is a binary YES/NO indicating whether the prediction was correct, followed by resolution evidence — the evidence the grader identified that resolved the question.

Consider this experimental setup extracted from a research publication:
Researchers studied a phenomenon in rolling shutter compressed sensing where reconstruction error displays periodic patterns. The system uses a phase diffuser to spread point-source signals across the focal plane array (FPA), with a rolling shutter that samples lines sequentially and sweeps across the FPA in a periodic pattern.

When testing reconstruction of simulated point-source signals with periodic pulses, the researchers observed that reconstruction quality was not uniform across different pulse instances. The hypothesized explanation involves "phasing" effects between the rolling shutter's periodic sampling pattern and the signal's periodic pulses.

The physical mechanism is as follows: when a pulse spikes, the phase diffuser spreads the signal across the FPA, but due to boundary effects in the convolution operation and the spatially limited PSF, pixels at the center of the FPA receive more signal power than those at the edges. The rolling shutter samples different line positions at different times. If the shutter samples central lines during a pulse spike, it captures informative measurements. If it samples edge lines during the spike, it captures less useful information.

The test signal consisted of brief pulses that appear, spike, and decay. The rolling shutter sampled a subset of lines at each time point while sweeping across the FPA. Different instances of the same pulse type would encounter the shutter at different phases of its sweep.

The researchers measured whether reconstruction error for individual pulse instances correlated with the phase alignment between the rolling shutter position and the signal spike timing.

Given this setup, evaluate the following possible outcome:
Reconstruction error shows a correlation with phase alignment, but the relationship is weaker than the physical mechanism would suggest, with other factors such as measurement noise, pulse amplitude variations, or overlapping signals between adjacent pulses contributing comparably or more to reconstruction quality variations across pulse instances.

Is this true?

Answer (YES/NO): NO